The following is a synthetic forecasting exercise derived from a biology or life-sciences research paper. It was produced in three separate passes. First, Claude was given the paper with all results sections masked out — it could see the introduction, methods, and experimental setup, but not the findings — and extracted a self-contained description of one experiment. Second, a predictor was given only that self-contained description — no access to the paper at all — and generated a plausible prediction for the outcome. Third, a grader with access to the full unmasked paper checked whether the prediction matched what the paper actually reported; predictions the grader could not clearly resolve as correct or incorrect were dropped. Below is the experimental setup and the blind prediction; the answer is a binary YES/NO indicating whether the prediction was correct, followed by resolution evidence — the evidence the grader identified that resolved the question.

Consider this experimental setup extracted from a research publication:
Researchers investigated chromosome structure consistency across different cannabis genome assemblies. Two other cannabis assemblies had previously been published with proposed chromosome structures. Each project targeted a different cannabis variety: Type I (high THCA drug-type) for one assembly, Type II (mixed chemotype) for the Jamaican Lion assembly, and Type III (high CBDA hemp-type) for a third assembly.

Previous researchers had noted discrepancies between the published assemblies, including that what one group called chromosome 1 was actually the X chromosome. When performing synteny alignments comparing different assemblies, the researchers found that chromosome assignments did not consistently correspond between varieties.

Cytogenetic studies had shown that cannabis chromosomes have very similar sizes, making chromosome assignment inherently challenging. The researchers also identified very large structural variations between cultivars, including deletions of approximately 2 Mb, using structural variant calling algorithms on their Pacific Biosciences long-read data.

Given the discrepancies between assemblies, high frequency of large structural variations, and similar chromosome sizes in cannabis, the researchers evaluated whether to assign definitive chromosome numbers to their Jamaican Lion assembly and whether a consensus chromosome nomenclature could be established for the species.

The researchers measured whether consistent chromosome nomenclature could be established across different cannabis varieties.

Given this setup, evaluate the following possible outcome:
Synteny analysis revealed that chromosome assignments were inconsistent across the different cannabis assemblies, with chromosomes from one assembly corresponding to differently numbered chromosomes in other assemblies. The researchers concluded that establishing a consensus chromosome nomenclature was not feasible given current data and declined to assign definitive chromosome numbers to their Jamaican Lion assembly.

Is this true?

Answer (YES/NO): YES